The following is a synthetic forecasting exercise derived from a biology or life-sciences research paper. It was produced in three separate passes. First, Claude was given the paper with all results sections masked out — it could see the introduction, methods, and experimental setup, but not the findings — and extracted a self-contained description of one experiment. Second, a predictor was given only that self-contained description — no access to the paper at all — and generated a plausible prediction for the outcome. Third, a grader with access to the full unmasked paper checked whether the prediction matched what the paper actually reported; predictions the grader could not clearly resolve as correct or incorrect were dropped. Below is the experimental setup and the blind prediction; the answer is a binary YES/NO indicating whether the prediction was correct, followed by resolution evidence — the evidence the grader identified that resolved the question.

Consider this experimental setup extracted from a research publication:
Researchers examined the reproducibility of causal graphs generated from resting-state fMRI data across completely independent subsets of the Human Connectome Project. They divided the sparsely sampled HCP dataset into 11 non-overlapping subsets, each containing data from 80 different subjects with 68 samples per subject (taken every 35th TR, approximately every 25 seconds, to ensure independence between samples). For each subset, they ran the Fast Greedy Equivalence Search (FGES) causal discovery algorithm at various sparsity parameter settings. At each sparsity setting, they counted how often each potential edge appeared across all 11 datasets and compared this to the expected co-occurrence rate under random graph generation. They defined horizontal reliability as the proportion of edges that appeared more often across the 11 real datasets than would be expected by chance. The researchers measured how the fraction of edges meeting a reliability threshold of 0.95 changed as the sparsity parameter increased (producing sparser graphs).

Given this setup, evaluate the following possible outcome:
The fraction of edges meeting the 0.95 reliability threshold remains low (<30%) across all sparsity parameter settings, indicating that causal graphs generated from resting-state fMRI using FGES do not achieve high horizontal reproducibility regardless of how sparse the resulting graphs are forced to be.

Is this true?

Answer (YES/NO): NO